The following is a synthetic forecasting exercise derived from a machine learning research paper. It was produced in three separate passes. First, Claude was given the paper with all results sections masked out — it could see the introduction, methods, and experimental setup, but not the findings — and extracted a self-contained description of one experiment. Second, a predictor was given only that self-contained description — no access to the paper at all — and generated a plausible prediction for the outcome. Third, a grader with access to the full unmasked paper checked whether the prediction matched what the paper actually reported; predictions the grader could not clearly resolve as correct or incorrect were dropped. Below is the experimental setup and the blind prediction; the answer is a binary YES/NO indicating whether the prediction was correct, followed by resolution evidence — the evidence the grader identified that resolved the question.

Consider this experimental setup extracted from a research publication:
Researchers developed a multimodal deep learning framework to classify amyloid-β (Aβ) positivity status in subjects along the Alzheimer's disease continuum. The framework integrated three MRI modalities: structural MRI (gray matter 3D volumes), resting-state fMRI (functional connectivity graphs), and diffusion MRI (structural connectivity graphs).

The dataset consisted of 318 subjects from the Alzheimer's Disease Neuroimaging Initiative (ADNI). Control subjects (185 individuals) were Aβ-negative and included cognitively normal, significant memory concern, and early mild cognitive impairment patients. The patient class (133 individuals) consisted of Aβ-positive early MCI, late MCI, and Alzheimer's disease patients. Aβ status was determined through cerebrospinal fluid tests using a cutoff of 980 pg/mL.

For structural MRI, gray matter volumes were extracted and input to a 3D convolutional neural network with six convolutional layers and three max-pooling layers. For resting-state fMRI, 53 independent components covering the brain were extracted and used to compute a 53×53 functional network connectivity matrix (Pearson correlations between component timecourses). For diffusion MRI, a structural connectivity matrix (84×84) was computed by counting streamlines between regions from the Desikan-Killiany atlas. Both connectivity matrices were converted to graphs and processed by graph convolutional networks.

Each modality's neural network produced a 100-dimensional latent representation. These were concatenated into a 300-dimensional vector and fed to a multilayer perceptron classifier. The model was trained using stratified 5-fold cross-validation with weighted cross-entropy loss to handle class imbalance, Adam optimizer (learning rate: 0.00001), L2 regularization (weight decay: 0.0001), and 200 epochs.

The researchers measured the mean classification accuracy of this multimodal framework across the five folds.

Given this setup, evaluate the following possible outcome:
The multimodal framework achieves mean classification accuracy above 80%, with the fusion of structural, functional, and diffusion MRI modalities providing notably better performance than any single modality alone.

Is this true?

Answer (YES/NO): NO